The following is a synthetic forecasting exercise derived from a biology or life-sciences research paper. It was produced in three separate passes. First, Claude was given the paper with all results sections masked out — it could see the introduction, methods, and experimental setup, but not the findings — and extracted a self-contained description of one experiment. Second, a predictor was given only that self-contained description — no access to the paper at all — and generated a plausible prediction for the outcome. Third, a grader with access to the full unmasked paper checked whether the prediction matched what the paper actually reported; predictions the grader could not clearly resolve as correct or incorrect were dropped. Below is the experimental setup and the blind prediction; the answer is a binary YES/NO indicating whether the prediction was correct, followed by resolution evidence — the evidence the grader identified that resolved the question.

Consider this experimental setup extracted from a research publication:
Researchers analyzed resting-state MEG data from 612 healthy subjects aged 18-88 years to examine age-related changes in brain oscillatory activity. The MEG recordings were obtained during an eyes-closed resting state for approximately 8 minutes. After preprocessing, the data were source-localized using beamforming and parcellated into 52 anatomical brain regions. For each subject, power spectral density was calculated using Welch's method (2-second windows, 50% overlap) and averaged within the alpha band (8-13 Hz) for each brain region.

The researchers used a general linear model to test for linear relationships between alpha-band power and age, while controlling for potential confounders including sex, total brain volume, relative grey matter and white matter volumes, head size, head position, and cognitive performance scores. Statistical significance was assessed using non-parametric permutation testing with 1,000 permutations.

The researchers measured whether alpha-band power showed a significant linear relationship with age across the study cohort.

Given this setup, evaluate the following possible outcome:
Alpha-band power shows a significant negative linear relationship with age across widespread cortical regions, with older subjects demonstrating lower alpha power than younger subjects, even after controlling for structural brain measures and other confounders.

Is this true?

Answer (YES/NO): NO